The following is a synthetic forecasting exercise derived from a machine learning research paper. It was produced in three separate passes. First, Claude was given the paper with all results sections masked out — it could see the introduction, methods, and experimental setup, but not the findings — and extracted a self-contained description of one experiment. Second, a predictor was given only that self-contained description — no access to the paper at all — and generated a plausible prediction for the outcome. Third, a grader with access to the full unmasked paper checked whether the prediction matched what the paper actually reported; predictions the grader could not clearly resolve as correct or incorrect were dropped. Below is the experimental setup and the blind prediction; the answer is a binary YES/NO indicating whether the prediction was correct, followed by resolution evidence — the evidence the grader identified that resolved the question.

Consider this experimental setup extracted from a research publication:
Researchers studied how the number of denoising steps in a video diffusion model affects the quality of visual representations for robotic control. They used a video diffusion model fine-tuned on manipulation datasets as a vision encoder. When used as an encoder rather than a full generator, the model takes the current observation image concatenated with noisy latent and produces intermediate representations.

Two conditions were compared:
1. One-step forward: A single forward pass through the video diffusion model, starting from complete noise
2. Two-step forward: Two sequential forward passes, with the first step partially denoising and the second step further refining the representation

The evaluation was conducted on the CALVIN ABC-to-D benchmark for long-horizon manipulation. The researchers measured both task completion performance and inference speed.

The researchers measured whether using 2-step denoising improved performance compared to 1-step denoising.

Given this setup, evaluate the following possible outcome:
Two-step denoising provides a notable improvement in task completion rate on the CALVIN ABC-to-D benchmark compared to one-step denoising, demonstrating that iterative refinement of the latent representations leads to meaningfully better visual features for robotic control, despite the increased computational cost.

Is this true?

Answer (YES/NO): NO